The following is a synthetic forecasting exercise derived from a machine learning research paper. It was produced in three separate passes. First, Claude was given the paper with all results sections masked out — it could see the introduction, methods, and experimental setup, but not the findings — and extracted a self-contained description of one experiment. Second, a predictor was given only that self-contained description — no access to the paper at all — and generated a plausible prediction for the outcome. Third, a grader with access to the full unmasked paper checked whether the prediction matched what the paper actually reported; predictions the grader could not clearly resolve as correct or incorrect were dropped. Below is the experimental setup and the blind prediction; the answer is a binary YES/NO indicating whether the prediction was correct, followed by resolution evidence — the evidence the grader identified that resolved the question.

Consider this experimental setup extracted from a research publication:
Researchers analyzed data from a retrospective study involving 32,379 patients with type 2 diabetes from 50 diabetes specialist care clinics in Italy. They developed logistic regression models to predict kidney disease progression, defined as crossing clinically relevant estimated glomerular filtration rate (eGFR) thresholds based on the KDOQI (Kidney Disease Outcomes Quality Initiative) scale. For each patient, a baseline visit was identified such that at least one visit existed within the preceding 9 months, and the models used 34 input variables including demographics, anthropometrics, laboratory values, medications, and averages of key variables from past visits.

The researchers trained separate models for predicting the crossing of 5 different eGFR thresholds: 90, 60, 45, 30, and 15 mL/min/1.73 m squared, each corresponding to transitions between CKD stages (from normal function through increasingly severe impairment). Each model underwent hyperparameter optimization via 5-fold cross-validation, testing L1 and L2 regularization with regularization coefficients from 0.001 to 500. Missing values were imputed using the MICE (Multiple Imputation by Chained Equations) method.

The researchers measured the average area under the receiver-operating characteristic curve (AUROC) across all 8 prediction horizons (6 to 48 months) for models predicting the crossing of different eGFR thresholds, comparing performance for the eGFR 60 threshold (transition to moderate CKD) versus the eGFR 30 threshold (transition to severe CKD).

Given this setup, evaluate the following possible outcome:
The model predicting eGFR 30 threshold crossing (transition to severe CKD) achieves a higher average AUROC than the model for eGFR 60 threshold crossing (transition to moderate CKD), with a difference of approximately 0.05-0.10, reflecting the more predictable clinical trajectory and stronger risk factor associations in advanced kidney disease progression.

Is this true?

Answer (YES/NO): NO